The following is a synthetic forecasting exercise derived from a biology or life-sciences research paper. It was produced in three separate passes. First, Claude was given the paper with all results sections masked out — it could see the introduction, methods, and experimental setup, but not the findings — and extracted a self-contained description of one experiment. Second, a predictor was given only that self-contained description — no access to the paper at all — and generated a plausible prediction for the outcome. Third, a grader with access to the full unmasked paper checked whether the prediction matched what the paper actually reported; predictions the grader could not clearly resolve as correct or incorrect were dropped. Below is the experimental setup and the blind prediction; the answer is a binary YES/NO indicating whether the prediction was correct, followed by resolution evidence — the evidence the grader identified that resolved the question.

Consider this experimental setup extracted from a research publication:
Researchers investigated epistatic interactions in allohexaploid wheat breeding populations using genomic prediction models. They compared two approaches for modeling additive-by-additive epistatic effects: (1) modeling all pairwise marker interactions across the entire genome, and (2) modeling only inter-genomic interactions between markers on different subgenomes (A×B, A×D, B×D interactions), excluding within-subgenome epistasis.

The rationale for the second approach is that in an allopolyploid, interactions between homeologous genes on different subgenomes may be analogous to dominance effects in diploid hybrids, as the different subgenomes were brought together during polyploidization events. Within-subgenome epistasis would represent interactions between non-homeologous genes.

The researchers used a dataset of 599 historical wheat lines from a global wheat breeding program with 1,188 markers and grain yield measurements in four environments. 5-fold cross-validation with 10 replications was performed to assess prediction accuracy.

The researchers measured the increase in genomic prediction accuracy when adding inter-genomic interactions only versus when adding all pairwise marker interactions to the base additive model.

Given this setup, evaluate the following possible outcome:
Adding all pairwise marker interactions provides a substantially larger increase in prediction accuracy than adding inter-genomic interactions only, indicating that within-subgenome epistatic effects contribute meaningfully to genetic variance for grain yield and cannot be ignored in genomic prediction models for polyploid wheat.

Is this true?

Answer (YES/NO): NO